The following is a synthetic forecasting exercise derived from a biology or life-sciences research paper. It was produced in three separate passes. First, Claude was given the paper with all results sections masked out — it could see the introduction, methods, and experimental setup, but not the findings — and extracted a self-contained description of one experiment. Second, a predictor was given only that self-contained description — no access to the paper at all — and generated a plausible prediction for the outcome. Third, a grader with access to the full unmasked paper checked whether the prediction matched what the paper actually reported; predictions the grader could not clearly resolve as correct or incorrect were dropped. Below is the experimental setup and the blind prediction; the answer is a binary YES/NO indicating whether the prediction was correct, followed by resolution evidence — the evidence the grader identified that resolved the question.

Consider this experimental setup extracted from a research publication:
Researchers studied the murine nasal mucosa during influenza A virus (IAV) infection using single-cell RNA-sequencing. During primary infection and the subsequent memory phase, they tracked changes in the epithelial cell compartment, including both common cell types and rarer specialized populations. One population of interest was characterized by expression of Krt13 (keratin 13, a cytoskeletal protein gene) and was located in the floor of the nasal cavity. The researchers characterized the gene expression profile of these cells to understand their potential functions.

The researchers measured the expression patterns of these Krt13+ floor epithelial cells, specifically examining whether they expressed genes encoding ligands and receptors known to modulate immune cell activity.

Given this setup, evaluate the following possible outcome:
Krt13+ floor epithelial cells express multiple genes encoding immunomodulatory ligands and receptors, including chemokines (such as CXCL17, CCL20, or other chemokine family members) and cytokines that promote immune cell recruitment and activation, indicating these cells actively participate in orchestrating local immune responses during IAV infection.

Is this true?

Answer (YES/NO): YES